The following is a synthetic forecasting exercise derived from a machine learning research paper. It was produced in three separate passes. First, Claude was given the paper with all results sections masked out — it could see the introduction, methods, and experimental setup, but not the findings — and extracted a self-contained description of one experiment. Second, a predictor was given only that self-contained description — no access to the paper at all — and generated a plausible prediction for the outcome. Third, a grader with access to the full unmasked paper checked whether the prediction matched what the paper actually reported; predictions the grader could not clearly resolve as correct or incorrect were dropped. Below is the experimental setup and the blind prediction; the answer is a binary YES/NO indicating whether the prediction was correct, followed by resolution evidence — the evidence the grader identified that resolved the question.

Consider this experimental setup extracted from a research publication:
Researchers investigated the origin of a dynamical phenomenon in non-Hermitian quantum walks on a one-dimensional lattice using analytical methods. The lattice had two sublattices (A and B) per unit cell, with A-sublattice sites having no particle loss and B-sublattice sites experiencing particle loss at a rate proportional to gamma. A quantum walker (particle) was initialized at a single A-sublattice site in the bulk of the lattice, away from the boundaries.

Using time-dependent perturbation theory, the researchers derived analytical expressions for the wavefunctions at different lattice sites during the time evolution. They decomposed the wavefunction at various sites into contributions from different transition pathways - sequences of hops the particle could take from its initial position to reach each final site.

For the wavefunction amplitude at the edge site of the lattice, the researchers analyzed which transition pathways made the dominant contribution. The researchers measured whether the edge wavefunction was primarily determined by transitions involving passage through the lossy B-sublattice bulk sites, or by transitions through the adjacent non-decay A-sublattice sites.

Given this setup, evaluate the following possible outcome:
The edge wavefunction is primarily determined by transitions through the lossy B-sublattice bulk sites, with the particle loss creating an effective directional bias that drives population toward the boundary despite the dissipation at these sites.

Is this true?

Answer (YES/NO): NO